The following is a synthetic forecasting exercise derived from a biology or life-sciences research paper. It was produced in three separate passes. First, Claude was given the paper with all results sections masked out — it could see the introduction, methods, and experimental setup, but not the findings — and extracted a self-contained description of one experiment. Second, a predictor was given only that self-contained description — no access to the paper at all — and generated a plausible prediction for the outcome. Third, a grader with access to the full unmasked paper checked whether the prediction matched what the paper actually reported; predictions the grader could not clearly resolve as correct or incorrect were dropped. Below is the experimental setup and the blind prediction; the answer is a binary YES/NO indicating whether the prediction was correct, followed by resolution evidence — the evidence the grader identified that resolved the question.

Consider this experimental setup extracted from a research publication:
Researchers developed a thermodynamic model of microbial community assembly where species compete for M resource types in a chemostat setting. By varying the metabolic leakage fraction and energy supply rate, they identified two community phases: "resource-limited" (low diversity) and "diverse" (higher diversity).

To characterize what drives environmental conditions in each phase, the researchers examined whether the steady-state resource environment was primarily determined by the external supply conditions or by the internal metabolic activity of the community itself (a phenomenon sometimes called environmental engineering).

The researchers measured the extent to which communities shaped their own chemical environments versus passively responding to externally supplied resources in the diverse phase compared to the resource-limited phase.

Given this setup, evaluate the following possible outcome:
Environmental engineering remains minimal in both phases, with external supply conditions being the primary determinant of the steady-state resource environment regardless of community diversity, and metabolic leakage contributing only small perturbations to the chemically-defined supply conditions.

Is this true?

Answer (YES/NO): NO